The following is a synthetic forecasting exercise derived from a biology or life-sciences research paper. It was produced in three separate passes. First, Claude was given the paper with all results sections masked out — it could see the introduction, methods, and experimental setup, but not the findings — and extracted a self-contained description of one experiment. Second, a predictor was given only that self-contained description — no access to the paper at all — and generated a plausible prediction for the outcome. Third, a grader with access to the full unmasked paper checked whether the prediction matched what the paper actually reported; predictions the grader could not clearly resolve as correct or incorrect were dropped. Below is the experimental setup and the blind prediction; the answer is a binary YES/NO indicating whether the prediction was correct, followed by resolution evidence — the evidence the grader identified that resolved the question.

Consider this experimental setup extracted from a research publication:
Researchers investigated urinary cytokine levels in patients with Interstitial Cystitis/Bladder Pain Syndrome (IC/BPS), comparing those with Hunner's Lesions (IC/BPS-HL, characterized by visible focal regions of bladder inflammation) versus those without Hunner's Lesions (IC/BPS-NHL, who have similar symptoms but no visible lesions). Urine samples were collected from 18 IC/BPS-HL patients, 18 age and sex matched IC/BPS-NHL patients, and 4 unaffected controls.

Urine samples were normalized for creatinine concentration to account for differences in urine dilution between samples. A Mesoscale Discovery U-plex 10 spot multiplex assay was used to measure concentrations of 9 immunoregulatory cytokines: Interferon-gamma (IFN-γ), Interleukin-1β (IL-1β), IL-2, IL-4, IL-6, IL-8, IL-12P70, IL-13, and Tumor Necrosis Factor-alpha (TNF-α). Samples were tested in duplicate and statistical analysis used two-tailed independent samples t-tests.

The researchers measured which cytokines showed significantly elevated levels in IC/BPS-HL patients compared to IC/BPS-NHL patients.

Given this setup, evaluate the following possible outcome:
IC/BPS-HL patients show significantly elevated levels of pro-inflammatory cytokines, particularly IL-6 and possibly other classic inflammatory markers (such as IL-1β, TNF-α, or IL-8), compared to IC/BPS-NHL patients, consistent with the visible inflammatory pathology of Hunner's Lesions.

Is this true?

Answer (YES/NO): YES